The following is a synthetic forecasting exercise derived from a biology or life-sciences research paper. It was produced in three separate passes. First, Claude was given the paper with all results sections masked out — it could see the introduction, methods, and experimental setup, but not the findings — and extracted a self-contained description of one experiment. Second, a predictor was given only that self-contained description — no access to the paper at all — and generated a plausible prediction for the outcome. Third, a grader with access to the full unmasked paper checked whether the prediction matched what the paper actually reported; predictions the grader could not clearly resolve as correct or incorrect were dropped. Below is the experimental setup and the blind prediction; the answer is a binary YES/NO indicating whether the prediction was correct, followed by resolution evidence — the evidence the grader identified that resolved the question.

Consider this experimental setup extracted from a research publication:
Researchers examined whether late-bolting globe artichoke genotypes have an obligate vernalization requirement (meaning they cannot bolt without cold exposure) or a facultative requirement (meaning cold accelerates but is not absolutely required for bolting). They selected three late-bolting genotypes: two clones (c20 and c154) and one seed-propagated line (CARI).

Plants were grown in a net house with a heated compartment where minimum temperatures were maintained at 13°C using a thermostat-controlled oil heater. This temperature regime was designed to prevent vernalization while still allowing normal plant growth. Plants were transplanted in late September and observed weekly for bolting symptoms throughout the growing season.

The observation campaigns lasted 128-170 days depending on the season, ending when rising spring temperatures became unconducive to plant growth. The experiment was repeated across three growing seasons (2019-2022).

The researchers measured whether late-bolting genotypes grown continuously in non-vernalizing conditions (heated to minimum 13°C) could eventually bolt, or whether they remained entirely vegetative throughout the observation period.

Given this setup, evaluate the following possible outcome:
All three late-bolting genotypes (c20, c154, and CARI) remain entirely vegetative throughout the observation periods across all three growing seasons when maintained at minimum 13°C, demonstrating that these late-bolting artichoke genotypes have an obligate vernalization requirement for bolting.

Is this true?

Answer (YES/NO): NO